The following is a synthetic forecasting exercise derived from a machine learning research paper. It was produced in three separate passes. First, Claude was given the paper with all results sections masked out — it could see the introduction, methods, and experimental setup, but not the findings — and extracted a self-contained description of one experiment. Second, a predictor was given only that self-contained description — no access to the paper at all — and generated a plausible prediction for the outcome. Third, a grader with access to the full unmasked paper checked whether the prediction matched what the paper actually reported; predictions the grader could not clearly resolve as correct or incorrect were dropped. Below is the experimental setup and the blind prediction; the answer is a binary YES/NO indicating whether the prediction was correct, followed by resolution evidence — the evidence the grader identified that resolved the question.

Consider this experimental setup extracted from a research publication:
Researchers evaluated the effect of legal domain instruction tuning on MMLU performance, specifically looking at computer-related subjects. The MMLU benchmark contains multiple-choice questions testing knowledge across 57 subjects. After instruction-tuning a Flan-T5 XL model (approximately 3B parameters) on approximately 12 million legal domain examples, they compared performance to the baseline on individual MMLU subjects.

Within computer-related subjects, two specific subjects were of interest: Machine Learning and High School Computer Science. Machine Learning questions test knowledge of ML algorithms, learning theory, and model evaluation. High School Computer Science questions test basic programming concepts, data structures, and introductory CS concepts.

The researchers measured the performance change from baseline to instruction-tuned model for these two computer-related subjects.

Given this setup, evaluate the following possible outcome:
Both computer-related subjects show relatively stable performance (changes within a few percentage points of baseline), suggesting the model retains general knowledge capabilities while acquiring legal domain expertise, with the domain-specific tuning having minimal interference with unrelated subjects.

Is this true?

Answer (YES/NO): NO